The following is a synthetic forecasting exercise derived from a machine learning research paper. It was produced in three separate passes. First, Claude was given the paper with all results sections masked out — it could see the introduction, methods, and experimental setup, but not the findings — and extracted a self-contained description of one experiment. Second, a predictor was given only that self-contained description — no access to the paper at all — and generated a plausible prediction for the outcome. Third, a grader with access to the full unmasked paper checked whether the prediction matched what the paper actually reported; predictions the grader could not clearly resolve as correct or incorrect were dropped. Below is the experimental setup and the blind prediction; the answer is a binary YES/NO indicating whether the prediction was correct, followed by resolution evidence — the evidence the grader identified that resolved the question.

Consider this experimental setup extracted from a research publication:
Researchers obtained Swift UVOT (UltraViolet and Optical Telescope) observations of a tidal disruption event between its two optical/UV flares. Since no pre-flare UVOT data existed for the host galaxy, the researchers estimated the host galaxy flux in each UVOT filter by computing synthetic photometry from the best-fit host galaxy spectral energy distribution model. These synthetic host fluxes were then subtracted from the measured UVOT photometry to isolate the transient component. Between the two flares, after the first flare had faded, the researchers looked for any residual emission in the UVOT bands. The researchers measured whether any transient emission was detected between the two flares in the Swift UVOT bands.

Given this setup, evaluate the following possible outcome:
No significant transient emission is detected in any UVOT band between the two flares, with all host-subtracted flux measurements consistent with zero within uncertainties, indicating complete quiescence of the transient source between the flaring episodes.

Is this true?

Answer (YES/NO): NO